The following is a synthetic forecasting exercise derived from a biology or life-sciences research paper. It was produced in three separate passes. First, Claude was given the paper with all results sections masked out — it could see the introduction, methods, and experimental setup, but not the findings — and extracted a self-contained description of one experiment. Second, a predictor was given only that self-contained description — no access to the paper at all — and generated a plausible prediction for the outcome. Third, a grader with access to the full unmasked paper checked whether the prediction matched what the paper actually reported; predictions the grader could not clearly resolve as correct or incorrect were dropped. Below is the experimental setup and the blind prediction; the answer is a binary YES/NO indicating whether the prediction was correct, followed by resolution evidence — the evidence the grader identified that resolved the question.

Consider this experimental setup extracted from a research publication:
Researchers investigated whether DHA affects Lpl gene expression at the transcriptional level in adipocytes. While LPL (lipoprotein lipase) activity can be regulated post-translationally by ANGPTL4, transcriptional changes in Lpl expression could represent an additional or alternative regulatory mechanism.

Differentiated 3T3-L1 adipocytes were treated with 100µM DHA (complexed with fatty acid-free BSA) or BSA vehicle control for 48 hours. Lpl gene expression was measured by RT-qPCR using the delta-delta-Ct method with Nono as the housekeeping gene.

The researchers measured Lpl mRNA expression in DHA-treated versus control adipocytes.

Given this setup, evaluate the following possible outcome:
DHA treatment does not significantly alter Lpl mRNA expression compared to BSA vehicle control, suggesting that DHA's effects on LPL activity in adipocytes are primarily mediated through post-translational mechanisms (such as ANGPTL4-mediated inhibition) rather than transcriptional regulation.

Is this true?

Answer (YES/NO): YES